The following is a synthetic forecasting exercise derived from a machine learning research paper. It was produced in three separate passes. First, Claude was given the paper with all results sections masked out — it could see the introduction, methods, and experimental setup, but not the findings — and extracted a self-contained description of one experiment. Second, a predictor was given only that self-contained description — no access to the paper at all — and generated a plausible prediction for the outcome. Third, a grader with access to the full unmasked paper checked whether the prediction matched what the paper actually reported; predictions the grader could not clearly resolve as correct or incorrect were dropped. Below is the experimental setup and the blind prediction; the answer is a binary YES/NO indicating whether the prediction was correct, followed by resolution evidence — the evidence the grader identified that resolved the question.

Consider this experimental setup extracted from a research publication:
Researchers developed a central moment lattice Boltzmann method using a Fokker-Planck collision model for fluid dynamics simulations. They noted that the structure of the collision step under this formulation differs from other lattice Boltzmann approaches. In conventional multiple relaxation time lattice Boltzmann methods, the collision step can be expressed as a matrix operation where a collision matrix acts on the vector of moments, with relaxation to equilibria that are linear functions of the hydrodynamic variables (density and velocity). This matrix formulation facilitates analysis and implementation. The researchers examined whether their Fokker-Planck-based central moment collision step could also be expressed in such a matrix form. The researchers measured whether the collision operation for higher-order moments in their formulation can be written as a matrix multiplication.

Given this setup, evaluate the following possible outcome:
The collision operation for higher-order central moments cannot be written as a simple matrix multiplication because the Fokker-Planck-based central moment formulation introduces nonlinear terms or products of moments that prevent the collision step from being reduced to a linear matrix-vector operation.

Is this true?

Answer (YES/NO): YES